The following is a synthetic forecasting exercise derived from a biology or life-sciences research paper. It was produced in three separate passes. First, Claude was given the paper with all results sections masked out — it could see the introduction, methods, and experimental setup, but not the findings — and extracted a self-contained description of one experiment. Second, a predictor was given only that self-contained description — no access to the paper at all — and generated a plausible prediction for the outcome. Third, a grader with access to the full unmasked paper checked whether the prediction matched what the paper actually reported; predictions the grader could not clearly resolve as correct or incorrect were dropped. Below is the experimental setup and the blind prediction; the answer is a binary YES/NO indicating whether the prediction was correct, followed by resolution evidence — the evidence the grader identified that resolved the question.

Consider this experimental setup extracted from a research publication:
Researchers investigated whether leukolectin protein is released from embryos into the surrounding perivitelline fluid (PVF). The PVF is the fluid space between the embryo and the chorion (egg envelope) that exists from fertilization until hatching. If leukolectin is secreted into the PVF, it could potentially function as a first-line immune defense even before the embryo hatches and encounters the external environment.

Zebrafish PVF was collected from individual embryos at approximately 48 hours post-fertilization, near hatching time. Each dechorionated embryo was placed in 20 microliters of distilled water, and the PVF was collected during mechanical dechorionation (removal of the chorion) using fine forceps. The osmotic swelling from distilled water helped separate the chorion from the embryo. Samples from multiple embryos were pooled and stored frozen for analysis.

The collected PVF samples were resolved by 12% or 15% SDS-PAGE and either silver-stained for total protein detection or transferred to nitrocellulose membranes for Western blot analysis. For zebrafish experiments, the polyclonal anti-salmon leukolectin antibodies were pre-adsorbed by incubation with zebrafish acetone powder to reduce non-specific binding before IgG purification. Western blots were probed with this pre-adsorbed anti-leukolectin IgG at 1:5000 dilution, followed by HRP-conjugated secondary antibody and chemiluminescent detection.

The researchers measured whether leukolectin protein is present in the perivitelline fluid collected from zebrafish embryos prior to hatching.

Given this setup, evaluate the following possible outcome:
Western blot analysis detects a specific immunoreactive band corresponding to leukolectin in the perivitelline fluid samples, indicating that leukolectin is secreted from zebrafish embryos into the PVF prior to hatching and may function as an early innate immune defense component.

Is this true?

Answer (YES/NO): YES